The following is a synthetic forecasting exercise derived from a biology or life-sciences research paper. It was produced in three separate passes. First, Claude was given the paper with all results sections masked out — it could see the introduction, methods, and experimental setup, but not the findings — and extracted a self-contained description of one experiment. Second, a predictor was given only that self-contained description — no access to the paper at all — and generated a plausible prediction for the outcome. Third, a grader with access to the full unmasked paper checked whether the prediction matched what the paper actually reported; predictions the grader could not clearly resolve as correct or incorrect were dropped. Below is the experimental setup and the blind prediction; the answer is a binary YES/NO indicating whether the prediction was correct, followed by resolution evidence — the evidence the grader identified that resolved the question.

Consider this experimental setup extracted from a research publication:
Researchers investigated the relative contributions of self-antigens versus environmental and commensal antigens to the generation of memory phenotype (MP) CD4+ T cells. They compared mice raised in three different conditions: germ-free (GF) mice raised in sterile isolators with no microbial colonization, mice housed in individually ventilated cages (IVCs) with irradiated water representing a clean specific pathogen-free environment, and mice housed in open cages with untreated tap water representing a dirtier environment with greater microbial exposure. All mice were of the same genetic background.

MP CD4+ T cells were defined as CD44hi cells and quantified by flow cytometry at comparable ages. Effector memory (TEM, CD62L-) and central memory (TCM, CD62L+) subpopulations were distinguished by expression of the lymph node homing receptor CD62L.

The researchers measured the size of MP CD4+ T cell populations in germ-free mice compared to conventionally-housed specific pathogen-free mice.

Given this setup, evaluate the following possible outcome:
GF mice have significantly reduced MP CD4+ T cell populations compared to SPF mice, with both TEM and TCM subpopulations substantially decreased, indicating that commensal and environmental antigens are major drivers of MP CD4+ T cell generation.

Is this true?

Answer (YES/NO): YES